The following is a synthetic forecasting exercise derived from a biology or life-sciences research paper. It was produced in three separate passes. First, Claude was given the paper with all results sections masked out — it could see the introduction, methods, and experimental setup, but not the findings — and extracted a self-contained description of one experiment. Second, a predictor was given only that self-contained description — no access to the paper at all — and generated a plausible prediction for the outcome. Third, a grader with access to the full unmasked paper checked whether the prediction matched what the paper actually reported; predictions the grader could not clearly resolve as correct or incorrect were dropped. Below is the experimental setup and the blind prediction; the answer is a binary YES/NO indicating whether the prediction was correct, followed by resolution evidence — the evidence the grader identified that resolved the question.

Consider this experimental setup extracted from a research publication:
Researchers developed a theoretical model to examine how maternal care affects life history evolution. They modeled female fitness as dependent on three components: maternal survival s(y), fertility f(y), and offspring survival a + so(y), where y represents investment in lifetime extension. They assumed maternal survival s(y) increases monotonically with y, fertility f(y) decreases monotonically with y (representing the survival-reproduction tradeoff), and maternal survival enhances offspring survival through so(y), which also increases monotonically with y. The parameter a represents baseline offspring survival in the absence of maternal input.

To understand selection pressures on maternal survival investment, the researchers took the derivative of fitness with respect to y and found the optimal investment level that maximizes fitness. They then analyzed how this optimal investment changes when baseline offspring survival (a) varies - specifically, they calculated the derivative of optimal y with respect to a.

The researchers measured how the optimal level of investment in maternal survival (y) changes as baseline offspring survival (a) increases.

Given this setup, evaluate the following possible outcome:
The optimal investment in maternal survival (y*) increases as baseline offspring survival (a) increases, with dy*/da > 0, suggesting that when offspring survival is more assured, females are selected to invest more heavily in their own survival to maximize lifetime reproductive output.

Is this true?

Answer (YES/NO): NO